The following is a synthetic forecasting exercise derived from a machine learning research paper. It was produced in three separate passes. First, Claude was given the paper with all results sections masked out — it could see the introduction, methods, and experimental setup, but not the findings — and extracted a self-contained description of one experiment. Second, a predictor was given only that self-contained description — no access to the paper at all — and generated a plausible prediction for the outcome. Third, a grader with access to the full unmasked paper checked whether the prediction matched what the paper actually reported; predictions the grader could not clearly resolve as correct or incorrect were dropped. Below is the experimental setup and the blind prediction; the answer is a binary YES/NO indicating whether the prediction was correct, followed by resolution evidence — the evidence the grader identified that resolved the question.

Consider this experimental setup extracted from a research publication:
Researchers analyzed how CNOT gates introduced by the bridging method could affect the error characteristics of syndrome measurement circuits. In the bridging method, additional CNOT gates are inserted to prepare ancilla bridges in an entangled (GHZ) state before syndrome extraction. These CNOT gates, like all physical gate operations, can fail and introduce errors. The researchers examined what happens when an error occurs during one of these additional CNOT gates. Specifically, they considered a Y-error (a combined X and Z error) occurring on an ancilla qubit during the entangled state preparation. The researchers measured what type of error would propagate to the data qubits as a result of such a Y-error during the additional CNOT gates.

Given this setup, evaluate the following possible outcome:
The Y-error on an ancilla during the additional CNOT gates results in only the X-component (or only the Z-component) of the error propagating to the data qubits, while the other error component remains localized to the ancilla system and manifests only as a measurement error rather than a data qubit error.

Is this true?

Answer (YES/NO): NO